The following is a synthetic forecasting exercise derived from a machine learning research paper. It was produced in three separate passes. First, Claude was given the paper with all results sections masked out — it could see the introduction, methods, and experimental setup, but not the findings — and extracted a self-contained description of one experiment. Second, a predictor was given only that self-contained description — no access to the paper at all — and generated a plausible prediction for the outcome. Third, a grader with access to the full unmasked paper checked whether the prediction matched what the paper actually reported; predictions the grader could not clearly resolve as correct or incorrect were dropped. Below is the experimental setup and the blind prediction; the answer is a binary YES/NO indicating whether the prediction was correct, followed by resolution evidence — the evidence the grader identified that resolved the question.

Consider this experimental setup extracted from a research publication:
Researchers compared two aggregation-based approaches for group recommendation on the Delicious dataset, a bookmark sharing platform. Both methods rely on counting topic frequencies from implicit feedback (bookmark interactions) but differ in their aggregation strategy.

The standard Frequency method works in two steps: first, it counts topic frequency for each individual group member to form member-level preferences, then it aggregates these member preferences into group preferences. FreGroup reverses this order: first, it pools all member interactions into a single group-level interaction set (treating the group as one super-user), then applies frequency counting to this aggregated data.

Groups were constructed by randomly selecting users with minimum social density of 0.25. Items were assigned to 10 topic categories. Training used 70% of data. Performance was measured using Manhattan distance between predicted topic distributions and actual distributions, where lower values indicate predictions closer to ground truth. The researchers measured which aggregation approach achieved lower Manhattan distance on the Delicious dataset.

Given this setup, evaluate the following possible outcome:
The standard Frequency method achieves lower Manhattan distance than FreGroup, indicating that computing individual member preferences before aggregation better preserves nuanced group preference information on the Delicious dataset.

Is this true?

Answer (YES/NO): NO